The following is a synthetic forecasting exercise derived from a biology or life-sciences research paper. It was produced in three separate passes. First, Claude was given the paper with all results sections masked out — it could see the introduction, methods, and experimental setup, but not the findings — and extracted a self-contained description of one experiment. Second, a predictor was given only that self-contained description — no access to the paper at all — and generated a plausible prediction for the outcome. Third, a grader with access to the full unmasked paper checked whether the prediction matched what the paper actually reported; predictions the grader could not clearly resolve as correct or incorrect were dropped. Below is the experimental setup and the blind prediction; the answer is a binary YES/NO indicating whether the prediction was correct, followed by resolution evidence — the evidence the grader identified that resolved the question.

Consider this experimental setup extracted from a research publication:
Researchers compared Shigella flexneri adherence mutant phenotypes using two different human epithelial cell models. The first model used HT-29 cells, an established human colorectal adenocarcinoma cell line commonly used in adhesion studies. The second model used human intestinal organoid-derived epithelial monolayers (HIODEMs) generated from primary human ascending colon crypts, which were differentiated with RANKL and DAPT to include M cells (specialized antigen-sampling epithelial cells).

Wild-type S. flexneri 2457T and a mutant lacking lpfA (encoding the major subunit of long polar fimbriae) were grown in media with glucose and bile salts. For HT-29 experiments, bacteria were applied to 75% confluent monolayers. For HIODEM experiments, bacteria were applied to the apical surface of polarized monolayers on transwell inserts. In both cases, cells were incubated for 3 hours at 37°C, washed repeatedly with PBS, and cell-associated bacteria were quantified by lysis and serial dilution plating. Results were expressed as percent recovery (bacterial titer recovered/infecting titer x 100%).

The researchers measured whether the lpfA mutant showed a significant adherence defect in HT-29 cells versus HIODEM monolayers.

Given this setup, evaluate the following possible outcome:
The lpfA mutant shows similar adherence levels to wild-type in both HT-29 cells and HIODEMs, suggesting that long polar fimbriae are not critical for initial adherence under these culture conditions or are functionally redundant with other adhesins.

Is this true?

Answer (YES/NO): NO